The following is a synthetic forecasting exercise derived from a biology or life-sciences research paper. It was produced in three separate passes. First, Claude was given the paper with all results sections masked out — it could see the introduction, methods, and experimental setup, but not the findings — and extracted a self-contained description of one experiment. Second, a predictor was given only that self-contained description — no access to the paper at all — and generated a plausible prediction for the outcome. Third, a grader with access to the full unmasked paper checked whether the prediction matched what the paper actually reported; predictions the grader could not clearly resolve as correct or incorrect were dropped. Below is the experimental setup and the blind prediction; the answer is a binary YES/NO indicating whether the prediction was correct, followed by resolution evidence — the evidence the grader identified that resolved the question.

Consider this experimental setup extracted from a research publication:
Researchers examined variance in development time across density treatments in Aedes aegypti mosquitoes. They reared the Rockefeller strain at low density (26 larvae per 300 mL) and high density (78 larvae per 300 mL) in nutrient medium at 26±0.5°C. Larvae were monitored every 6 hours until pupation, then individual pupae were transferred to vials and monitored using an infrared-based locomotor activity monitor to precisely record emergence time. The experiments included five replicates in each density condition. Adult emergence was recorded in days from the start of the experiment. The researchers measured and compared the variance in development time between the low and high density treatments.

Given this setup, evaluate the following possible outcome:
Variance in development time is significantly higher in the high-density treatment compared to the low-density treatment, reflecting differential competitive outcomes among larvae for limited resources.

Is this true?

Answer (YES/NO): YES